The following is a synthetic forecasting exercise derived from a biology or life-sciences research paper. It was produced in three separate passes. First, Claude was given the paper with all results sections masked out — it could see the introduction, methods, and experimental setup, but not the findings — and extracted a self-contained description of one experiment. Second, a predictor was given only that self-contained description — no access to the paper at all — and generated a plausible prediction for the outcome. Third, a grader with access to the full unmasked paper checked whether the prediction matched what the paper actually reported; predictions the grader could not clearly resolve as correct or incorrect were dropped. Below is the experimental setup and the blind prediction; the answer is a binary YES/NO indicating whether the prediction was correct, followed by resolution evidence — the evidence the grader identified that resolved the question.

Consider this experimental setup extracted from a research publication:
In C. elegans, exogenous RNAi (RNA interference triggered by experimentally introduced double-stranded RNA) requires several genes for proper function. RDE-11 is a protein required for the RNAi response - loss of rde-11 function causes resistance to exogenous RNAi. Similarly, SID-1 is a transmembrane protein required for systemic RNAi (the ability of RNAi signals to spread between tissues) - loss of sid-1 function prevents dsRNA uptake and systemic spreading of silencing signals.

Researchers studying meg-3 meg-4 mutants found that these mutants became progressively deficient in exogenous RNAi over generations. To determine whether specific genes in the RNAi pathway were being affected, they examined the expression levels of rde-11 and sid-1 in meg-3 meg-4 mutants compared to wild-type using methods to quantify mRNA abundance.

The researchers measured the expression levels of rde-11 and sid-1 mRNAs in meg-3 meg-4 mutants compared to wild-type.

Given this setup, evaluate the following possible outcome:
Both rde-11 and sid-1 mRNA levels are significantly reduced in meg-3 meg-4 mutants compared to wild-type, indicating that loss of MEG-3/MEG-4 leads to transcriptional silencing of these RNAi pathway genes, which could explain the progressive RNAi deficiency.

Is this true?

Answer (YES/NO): YES